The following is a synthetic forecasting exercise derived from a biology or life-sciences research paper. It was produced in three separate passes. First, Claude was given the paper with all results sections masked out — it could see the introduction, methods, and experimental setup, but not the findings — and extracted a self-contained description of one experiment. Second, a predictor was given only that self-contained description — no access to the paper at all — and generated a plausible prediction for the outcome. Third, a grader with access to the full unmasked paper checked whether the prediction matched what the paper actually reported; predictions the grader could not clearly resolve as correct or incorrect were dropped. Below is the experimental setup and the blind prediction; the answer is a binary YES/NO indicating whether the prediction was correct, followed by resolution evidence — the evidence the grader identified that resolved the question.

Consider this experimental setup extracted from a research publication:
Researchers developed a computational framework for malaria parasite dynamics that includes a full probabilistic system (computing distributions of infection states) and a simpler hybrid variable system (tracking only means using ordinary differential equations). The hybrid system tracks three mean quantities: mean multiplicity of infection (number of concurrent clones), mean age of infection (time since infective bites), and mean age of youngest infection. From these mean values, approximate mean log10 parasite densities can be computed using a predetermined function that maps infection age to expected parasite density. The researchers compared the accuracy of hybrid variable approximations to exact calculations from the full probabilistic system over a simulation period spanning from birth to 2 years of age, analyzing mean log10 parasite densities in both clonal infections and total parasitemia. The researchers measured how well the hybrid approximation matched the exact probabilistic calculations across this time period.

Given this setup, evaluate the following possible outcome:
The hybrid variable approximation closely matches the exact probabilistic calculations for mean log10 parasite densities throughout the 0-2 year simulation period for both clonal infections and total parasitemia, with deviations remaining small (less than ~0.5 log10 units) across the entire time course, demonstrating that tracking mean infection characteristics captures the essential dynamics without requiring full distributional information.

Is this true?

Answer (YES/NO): NO